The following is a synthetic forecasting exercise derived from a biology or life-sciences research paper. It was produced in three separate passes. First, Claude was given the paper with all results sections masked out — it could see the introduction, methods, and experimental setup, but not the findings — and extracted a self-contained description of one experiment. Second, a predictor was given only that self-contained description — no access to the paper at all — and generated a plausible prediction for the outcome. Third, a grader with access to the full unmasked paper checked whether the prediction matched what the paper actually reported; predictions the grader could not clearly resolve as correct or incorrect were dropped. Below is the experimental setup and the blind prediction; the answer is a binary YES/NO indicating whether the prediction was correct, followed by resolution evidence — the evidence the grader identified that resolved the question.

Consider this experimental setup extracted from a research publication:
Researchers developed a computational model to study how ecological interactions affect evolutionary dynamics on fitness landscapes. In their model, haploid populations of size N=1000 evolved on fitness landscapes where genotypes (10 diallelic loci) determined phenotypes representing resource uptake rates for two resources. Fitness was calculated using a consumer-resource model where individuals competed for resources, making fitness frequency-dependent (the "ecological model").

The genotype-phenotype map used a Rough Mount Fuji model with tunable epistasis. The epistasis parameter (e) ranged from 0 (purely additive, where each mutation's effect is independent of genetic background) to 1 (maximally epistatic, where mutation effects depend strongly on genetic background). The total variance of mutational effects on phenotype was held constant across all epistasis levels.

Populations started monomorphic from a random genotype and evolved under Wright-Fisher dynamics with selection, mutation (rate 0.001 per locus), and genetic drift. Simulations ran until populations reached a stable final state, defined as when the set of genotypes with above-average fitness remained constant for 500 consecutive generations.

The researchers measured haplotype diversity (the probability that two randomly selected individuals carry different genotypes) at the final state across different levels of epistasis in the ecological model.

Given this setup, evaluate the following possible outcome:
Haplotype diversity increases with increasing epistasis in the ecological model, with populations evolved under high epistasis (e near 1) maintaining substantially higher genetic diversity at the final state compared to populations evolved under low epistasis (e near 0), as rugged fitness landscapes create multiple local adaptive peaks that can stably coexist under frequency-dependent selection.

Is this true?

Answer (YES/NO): NO